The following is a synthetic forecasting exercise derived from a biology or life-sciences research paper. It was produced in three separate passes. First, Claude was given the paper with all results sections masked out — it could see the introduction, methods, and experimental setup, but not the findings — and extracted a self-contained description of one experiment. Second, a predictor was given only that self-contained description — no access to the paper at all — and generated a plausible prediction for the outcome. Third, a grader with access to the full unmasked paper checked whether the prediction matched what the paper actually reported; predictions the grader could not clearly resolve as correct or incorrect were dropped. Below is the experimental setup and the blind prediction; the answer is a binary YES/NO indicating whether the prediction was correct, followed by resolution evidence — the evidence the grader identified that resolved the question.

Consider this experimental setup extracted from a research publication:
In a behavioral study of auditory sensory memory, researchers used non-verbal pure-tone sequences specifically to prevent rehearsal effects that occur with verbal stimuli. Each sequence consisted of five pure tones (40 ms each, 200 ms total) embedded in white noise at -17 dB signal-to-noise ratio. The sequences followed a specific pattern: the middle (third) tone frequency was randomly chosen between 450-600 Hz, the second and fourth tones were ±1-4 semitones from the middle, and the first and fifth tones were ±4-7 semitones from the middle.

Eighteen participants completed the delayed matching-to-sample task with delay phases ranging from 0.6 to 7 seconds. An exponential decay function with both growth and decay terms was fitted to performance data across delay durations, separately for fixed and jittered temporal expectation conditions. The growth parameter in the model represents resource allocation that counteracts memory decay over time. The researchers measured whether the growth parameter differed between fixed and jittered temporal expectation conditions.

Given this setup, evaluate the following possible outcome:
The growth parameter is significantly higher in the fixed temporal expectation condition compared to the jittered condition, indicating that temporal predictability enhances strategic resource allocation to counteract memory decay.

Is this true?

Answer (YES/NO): YES